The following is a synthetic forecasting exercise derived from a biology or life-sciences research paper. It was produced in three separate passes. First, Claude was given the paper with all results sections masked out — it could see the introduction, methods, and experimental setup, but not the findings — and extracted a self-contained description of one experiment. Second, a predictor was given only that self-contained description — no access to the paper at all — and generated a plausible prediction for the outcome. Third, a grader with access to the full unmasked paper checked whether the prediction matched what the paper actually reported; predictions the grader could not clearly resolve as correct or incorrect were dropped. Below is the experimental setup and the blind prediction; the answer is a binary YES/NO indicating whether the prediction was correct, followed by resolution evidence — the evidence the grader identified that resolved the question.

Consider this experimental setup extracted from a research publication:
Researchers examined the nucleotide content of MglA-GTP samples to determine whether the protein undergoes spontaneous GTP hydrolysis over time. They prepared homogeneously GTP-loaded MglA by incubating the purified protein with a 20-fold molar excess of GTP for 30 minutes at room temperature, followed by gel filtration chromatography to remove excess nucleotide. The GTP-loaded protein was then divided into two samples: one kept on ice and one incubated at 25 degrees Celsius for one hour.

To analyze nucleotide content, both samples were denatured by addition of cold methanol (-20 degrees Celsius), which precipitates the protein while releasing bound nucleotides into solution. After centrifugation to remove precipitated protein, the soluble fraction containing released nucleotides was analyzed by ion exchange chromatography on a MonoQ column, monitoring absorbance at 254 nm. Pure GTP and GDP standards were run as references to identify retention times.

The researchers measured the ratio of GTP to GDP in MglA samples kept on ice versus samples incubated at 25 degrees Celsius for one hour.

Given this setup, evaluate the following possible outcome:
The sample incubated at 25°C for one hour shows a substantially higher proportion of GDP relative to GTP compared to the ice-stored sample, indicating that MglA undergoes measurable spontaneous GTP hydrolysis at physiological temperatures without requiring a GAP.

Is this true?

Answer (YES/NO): NO